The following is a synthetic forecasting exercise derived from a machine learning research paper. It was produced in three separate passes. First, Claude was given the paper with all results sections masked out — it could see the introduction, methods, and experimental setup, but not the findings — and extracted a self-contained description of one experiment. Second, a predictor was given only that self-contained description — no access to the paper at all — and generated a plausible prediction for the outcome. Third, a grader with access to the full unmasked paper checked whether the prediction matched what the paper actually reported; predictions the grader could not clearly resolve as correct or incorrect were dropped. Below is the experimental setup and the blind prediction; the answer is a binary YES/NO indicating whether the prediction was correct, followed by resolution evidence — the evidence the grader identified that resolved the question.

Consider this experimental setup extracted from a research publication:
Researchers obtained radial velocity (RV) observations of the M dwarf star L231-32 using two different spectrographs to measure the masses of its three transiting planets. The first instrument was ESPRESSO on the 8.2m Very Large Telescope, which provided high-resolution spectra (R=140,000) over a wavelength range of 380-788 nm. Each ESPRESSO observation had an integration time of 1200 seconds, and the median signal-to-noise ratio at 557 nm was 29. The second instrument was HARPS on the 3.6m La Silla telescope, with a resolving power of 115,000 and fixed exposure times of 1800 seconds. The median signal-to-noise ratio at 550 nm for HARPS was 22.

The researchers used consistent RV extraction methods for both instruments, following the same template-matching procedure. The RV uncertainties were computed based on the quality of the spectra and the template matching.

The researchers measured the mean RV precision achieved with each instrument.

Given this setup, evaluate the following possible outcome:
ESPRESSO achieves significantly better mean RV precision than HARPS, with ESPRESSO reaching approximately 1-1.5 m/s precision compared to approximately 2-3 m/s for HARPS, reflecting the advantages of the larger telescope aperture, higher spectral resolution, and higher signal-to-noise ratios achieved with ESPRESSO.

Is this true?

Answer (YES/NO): NO